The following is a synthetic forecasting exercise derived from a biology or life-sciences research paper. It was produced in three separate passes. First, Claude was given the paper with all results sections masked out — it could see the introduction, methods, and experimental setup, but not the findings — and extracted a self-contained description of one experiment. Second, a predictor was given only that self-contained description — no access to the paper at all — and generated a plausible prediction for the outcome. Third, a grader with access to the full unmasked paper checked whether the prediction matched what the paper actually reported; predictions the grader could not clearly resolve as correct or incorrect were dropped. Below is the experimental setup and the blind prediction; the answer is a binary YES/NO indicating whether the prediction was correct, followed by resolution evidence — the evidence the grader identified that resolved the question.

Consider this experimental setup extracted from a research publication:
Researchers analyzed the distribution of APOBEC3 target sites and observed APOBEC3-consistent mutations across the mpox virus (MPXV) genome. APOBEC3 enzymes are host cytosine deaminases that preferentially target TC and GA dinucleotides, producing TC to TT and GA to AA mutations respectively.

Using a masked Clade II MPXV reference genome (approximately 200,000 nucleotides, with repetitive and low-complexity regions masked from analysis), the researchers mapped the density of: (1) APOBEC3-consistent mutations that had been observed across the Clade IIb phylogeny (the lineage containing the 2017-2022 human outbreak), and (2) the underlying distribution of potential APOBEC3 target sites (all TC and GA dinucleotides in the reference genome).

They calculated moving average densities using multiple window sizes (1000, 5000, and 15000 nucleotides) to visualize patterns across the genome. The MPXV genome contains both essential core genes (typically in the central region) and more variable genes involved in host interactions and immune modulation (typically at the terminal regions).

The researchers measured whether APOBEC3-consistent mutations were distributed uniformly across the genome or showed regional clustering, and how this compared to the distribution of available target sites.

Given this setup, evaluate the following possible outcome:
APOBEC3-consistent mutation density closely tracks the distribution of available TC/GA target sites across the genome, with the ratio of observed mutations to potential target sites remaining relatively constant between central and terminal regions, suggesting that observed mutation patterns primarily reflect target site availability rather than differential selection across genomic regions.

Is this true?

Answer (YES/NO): NO